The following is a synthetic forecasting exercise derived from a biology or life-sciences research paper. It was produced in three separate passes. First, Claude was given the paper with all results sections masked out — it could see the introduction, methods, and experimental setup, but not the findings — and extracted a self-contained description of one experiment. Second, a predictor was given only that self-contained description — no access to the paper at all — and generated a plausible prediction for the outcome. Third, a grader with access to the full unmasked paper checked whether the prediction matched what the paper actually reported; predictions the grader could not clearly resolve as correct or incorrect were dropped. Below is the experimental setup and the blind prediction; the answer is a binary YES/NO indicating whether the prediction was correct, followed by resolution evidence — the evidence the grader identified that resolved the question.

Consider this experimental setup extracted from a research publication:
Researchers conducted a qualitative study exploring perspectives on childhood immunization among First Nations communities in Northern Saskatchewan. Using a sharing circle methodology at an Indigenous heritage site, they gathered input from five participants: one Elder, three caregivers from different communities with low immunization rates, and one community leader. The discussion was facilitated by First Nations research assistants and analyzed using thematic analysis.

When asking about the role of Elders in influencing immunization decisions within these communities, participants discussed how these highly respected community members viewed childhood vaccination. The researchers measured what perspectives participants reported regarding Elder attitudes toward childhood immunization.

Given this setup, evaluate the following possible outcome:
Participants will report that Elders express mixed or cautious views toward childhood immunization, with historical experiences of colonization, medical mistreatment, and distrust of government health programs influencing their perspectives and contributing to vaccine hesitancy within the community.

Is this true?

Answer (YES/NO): YES